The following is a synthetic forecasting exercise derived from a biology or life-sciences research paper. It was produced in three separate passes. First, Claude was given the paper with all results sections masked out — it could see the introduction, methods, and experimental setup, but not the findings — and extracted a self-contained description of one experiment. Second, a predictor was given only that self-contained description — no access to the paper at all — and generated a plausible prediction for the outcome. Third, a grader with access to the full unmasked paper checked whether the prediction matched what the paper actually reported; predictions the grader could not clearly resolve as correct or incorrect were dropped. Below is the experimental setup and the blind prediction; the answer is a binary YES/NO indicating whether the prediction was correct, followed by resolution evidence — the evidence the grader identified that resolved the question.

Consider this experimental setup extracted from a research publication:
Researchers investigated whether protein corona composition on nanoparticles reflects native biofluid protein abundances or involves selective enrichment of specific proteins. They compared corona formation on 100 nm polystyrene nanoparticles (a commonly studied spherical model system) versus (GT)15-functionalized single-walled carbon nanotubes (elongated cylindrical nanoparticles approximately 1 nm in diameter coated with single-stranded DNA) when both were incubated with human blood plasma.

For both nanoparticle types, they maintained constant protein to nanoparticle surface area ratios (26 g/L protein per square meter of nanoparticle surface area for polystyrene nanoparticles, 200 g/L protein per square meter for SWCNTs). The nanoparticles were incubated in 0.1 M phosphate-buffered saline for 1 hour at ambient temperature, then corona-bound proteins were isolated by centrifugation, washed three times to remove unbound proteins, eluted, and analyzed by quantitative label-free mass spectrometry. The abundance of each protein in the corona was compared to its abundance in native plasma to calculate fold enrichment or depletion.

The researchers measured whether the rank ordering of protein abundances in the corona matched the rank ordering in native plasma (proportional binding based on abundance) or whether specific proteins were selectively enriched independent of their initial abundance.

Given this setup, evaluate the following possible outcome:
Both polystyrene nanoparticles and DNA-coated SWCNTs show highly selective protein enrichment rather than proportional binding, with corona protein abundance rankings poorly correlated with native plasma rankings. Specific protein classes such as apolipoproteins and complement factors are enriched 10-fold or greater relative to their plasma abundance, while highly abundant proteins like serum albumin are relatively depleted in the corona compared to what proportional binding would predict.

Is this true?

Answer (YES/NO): NO